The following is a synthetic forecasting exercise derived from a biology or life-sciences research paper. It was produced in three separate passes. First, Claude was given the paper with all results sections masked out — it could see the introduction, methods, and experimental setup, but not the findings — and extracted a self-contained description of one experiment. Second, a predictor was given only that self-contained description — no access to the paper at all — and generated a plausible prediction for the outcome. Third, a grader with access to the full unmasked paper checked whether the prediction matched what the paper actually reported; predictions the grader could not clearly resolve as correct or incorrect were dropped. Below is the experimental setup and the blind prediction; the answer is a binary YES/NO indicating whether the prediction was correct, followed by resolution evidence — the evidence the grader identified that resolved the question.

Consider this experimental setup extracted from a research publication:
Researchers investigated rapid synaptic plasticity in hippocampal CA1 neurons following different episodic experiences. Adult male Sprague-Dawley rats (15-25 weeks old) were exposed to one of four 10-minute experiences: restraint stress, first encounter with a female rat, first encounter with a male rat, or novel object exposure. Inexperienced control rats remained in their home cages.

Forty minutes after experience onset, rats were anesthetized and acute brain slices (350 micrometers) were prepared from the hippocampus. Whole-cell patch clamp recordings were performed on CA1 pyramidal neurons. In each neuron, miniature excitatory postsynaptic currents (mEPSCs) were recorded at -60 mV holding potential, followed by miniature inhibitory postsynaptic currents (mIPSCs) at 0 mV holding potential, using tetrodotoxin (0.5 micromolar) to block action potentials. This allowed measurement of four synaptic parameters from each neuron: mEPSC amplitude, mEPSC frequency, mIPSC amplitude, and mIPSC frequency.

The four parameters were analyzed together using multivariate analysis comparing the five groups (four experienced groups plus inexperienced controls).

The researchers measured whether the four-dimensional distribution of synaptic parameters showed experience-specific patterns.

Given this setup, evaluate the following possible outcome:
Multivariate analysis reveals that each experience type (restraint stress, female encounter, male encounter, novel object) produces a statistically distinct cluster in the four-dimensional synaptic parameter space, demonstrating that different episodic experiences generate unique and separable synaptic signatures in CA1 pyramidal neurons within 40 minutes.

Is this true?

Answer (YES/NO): NO